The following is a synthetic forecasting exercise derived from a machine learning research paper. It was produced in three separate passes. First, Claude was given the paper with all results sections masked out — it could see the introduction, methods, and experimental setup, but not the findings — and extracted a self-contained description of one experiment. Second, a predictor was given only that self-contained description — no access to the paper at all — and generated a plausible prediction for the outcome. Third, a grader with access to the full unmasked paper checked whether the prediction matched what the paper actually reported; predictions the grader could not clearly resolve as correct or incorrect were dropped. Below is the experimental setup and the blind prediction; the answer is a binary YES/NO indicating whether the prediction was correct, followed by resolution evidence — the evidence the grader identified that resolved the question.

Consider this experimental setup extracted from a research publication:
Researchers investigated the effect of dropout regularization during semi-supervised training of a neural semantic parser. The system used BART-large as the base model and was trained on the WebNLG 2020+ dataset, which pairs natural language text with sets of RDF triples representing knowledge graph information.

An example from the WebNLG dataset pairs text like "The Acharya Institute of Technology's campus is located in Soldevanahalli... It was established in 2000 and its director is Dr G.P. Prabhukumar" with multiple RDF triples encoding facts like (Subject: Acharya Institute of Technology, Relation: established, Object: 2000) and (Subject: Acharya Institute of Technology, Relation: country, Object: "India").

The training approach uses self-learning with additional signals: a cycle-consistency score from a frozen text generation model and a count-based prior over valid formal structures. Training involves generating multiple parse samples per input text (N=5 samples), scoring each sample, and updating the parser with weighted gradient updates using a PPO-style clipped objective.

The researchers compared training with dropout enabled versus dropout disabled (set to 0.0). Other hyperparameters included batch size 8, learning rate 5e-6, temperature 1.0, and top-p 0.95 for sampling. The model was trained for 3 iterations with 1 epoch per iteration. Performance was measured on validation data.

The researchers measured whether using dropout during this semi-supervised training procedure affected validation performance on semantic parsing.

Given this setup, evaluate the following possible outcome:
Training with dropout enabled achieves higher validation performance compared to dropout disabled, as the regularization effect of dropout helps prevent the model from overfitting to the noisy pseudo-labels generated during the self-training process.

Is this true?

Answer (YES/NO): NO